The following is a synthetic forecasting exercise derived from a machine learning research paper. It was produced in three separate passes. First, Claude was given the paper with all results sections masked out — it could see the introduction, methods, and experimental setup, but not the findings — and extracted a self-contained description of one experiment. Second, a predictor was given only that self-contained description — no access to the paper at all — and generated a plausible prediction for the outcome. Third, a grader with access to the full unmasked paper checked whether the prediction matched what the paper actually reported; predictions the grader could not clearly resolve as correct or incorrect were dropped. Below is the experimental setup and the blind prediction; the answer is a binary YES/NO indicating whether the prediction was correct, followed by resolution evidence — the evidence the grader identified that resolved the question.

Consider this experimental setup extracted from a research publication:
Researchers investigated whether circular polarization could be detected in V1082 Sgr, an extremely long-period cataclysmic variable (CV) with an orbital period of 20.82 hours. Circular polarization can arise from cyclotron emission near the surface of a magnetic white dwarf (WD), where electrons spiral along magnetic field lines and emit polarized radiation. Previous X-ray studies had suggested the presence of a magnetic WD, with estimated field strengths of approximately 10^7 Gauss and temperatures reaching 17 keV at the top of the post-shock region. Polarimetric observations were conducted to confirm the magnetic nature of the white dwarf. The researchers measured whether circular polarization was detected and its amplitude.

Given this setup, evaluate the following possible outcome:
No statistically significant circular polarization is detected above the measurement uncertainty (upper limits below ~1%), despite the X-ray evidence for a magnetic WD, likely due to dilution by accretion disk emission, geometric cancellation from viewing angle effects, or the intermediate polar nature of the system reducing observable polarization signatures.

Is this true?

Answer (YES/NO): NO